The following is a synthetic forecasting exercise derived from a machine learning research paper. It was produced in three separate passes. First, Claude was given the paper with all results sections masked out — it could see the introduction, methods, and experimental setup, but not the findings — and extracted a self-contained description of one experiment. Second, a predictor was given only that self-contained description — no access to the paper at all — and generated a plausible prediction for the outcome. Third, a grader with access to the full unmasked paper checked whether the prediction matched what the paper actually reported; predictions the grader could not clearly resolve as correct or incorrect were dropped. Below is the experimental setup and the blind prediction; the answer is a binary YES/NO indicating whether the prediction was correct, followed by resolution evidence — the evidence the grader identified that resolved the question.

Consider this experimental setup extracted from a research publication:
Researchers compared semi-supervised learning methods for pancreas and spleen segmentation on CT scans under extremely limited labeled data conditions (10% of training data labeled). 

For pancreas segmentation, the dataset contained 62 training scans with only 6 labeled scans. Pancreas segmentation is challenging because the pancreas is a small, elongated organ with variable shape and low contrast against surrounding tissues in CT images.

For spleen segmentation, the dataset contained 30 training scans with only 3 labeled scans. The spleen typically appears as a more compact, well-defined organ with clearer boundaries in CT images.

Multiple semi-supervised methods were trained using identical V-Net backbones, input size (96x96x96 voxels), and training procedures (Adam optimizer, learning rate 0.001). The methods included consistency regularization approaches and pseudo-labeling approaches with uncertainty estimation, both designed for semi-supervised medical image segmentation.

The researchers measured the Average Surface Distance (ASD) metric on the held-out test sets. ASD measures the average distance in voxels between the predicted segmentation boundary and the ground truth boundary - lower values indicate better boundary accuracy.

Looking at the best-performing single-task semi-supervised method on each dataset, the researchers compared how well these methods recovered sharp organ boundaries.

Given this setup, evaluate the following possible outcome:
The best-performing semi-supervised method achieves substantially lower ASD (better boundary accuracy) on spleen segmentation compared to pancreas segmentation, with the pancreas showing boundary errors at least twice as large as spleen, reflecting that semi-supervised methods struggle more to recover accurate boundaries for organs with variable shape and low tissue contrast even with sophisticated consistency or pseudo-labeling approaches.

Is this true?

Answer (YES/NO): NO